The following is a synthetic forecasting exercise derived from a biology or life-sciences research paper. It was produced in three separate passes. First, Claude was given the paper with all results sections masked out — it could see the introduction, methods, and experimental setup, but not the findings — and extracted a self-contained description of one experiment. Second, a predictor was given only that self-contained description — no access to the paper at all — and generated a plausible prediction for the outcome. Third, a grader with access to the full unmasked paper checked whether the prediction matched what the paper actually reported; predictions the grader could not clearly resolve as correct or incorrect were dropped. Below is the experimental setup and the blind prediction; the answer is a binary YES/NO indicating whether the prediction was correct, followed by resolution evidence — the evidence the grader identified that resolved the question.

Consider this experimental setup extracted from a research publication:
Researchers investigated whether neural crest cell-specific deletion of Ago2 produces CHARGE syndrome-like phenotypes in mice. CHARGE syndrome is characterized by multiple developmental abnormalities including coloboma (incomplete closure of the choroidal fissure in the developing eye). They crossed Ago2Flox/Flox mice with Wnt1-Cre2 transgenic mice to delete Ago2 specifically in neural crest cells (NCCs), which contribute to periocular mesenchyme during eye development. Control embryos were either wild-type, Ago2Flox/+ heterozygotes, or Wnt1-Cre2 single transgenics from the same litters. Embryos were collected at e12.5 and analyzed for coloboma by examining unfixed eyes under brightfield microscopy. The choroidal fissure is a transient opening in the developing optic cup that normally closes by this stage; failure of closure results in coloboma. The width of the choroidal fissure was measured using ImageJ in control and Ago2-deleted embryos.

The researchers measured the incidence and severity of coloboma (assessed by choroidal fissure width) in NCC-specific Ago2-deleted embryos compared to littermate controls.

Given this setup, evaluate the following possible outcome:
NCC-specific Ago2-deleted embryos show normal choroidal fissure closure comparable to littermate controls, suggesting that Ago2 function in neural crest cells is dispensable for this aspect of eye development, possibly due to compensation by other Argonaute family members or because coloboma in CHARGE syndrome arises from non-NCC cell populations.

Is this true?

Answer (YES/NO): NO